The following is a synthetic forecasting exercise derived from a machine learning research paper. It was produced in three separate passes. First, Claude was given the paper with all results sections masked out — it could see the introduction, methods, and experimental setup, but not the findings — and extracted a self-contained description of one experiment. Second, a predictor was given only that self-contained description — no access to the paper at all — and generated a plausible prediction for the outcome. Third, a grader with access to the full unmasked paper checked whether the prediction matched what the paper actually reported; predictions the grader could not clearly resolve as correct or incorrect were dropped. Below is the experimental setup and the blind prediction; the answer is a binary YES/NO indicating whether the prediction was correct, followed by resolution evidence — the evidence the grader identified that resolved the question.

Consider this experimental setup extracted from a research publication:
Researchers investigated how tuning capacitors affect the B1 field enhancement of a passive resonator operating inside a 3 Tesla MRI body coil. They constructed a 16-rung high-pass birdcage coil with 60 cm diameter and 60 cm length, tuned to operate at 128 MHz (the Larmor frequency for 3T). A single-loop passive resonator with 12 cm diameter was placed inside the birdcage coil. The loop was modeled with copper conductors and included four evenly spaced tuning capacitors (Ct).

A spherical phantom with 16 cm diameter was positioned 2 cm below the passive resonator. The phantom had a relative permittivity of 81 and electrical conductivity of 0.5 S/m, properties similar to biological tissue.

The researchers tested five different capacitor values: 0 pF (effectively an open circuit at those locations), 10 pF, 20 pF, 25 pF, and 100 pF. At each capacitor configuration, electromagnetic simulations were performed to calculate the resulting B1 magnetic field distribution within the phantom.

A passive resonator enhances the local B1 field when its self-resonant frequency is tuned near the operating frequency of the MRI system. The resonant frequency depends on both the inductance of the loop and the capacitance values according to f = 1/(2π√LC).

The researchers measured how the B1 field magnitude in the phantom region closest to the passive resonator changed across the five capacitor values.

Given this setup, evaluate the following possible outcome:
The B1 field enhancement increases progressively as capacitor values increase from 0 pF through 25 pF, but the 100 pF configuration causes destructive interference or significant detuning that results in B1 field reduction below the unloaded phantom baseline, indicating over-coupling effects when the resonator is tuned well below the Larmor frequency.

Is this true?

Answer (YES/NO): NO